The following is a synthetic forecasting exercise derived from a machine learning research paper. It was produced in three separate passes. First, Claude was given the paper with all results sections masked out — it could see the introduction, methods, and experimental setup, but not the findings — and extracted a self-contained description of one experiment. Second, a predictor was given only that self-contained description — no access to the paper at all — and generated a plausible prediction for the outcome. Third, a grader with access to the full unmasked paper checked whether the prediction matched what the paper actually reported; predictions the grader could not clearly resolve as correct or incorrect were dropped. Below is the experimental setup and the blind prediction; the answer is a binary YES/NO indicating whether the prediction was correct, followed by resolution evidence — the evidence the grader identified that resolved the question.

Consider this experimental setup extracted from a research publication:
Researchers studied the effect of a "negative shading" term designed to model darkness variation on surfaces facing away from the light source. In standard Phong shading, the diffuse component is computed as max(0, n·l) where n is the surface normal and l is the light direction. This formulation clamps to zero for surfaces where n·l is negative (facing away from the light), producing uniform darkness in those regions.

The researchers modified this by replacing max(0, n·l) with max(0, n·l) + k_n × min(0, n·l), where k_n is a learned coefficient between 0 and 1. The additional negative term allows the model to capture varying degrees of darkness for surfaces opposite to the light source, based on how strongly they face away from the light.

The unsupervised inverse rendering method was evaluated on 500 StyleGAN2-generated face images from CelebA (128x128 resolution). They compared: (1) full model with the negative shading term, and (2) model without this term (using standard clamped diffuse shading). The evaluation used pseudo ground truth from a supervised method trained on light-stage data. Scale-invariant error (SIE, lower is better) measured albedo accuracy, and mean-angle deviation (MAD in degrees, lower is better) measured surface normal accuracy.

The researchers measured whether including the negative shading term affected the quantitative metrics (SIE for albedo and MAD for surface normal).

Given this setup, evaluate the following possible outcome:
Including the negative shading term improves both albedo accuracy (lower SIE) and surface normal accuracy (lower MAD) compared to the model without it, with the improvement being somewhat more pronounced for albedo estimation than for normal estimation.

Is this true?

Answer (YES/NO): NO